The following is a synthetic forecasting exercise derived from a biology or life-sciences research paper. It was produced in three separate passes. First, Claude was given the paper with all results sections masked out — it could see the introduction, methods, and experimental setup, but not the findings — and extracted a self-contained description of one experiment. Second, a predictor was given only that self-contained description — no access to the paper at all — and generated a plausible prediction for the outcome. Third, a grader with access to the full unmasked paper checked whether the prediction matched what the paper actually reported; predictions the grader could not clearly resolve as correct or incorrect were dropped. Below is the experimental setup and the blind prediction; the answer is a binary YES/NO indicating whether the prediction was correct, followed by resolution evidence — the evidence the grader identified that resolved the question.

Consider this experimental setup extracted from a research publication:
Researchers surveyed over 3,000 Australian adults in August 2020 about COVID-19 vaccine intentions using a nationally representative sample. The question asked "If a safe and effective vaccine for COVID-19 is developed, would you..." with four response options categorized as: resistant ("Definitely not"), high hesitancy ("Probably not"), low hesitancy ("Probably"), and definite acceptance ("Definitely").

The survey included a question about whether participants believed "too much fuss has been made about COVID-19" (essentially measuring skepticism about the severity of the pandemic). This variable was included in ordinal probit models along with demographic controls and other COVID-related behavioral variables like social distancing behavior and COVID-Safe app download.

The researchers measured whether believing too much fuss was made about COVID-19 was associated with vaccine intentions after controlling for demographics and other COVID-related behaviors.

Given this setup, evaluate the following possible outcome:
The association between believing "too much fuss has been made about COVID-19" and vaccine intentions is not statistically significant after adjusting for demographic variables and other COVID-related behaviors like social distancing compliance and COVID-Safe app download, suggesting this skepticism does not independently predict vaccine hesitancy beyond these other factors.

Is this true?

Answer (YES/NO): NO